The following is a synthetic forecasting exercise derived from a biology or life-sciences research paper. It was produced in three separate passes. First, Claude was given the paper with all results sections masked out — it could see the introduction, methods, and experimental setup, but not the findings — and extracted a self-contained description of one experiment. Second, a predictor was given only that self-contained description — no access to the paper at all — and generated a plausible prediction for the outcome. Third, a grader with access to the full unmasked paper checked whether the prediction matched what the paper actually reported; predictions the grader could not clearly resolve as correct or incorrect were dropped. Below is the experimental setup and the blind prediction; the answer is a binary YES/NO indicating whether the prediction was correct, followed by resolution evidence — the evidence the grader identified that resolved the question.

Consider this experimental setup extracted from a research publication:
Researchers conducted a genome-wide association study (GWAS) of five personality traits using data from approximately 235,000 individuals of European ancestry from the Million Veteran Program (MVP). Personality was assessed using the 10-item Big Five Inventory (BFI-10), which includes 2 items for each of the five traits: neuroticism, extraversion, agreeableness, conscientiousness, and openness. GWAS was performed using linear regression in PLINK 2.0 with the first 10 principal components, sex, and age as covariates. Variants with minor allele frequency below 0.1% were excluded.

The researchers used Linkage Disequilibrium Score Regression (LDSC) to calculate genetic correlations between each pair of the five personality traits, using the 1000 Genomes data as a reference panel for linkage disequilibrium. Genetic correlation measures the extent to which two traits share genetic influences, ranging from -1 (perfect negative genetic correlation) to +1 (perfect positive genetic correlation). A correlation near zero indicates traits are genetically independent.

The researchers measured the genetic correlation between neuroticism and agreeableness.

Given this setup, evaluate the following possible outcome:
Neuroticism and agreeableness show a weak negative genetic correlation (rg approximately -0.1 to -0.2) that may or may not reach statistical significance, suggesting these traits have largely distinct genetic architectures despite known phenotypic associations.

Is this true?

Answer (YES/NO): NO